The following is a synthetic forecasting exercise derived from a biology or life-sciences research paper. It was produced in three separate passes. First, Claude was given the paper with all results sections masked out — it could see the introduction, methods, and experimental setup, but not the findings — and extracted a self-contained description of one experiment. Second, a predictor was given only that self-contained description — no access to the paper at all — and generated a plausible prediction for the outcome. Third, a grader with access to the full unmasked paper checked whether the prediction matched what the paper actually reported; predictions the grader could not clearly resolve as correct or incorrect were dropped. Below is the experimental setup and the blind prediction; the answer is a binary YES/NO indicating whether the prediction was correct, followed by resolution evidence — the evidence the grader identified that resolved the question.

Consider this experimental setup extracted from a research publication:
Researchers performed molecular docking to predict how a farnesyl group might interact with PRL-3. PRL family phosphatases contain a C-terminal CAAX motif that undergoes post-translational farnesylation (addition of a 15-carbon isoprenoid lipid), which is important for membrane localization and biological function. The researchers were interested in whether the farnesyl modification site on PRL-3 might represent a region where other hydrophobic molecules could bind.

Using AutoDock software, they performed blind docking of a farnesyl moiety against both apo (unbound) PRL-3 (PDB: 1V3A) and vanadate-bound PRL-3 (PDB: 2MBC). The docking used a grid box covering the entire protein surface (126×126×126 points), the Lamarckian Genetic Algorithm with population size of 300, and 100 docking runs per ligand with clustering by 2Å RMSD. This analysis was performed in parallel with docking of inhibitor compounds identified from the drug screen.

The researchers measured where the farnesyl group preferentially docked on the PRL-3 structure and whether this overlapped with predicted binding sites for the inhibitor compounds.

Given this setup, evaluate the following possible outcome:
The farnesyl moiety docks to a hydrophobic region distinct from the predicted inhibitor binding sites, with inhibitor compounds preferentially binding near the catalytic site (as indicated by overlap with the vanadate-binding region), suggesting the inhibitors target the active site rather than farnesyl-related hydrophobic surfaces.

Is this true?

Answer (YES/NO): NO